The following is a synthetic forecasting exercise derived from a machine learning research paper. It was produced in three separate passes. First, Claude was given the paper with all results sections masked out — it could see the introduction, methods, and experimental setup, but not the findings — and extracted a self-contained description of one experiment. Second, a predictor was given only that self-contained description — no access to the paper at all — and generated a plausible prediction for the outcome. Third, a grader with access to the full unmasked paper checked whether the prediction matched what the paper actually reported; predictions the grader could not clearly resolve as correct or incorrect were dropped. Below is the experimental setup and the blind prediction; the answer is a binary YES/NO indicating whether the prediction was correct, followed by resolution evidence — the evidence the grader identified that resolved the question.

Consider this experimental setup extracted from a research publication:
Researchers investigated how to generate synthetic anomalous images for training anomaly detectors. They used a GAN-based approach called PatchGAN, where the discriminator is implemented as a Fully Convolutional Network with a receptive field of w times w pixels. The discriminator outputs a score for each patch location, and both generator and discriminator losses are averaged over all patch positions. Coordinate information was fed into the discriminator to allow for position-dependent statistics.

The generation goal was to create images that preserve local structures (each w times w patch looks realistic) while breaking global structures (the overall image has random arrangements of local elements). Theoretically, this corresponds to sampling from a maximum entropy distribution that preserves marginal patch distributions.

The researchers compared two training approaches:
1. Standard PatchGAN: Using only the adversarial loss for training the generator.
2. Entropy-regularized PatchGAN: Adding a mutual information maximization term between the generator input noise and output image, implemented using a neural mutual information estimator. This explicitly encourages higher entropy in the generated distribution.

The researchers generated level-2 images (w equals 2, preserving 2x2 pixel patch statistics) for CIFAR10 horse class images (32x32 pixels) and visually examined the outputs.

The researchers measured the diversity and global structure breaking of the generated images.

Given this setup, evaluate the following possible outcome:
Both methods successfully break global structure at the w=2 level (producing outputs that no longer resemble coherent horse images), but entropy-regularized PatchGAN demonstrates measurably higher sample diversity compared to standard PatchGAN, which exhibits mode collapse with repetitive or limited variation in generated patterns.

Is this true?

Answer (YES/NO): NO